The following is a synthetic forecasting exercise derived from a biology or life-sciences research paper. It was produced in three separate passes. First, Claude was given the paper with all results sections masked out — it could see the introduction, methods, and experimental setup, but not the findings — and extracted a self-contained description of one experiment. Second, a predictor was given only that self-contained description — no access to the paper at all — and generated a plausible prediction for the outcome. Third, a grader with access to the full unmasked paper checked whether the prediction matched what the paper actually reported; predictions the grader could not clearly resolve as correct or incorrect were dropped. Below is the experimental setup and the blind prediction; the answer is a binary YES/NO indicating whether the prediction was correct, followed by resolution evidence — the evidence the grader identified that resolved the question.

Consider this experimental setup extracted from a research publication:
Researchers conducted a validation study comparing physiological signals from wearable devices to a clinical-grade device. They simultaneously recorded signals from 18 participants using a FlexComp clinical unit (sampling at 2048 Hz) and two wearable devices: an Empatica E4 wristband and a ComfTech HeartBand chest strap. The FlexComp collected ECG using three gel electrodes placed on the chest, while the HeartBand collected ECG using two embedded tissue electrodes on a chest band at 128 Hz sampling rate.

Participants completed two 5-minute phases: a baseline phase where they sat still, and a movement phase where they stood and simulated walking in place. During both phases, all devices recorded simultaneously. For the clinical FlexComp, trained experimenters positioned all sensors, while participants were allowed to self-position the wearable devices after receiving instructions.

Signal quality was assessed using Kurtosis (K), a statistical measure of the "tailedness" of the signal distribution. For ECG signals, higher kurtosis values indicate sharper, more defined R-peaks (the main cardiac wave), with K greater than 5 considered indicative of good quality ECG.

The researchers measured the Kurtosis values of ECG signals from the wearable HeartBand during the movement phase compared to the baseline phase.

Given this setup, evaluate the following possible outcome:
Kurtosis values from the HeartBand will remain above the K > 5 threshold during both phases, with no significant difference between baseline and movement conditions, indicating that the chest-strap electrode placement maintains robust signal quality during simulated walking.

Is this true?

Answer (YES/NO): NO